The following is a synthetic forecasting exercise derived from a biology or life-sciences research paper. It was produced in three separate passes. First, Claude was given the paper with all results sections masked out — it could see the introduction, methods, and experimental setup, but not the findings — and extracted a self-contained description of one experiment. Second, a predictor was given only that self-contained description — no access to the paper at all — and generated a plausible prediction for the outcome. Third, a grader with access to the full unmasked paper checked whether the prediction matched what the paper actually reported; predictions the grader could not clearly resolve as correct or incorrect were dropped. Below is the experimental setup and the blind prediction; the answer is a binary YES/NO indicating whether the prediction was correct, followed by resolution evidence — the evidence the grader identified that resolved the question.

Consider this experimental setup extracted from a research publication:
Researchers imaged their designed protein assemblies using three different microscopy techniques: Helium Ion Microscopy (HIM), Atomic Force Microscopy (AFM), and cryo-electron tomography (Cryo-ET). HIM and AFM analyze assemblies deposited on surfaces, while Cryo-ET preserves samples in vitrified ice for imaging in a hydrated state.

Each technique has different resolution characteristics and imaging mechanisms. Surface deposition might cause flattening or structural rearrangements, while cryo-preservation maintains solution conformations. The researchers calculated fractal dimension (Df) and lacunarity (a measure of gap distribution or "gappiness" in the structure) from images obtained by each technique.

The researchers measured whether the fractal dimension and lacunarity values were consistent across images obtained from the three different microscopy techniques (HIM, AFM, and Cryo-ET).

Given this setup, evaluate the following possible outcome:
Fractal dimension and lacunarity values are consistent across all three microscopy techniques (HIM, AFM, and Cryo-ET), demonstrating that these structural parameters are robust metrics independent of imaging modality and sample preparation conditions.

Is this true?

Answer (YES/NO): NO